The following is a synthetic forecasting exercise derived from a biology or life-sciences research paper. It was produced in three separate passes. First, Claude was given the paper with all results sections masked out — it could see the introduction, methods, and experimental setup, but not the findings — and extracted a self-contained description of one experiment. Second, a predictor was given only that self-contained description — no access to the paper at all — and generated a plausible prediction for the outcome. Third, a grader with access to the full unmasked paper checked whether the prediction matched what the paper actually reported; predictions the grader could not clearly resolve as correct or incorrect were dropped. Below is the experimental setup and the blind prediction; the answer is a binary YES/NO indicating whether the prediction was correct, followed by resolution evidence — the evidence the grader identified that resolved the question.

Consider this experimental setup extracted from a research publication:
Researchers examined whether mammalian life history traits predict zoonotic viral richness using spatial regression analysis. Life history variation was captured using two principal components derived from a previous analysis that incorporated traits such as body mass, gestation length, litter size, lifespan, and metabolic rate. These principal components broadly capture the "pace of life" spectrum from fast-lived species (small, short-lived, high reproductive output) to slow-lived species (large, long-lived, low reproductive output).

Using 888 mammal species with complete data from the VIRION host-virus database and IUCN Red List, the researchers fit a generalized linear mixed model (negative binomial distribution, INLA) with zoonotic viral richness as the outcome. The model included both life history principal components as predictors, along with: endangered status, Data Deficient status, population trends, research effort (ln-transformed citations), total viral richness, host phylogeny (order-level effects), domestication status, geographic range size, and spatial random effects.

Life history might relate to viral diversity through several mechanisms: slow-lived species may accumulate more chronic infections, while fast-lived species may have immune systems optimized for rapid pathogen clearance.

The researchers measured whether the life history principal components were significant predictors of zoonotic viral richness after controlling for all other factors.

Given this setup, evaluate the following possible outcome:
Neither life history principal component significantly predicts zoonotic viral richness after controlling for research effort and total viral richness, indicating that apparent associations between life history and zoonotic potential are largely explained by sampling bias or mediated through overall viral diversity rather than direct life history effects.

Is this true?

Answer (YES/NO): NO